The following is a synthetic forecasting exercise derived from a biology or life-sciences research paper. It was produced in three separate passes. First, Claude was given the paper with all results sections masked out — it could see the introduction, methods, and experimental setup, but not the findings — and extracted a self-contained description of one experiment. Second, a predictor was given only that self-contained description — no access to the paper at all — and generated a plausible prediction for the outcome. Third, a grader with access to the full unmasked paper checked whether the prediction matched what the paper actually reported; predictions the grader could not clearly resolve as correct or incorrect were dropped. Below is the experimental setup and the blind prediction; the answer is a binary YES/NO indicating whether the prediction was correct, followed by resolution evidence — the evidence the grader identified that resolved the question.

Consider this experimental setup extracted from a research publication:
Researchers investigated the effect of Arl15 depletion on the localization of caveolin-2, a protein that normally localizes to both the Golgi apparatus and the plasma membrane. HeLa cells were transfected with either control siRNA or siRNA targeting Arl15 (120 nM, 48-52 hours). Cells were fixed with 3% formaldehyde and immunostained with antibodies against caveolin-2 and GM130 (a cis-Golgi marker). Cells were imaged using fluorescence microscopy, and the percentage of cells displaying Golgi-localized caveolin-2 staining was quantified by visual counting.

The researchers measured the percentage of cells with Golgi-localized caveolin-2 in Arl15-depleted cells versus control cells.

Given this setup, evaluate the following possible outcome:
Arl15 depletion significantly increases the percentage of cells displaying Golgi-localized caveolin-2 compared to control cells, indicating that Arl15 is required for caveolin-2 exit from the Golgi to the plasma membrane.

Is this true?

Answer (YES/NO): NO